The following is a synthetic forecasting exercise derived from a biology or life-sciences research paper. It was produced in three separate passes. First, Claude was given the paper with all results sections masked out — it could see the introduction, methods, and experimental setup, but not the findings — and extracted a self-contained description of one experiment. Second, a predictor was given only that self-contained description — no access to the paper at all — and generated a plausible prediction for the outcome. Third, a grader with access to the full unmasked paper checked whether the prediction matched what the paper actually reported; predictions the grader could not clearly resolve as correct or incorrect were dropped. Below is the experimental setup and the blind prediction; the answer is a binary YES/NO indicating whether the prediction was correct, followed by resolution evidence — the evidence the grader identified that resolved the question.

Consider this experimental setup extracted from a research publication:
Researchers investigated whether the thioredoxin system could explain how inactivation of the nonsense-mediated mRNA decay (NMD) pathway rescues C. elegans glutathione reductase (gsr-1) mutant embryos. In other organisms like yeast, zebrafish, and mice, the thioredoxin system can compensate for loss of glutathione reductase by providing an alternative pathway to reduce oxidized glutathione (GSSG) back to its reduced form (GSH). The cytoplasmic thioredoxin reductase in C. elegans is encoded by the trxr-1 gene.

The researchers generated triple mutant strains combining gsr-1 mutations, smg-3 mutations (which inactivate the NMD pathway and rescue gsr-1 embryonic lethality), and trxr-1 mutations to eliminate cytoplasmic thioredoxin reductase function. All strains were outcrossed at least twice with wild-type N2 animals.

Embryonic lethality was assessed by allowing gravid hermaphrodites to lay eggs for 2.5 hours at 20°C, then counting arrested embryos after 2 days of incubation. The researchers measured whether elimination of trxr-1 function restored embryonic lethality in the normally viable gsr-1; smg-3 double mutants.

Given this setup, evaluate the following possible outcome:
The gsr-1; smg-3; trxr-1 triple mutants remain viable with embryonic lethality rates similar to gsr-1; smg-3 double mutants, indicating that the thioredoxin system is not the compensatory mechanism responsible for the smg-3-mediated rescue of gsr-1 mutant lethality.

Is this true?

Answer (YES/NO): NO